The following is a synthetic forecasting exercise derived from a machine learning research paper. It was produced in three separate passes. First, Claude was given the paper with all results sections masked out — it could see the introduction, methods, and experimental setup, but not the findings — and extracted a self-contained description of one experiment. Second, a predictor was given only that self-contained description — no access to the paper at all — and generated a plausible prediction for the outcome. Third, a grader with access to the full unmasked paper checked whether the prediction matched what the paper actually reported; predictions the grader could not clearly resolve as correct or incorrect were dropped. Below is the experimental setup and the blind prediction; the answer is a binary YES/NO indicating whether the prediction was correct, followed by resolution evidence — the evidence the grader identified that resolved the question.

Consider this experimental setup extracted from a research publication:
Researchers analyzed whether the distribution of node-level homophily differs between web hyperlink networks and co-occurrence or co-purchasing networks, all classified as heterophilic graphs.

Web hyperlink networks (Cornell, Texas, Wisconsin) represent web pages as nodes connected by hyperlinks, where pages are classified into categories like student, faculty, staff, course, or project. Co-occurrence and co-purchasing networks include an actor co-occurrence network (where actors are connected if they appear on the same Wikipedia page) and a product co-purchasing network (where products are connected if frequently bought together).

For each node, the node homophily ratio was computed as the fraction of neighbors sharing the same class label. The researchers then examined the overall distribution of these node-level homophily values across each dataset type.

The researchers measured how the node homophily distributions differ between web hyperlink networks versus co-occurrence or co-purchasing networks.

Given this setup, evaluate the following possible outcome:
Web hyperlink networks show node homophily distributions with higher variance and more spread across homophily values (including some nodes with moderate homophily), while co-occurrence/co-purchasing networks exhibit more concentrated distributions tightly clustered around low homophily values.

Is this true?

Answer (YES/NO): NO